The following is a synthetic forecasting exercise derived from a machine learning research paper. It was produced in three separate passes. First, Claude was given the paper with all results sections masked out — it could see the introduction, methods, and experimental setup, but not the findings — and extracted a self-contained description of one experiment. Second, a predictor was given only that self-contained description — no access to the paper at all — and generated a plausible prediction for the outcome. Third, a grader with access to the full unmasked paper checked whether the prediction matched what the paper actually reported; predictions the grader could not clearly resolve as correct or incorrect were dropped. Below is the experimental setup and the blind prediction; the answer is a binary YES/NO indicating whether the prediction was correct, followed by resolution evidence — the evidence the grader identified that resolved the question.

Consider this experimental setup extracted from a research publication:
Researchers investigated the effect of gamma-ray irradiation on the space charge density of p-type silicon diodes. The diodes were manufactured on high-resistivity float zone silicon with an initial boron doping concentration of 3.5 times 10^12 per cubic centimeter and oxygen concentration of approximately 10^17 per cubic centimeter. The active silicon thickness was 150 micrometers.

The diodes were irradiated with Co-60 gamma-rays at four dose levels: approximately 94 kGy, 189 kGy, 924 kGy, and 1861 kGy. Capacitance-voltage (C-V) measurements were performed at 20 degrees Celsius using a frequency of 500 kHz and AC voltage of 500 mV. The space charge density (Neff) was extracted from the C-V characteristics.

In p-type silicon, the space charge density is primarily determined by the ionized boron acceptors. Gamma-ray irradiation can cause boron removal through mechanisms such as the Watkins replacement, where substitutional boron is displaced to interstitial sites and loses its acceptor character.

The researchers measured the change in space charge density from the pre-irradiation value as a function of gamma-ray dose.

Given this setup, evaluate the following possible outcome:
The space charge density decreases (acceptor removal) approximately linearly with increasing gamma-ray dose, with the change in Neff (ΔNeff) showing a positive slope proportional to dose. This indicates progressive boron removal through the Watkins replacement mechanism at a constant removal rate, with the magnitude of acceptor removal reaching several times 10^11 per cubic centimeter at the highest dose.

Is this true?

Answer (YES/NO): YES